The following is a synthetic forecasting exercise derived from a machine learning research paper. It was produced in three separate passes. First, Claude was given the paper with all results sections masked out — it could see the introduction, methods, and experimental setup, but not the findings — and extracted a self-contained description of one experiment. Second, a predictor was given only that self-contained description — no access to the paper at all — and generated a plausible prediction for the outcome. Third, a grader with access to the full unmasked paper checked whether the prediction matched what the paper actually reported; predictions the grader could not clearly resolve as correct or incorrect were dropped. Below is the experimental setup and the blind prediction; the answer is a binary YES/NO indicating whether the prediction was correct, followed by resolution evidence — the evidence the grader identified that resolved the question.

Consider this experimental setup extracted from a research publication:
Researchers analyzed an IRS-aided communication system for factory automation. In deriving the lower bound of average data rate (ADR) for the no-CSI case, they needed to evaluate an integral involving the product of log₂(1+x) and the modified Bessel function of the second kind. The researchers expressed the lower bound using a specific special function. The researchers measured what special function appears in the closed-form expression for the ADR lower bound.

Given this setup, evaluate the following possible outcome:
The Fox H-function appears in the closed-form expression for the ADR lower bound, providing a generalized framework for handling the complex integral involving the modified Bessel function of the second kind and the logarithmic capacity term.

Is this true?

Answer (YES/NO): NO